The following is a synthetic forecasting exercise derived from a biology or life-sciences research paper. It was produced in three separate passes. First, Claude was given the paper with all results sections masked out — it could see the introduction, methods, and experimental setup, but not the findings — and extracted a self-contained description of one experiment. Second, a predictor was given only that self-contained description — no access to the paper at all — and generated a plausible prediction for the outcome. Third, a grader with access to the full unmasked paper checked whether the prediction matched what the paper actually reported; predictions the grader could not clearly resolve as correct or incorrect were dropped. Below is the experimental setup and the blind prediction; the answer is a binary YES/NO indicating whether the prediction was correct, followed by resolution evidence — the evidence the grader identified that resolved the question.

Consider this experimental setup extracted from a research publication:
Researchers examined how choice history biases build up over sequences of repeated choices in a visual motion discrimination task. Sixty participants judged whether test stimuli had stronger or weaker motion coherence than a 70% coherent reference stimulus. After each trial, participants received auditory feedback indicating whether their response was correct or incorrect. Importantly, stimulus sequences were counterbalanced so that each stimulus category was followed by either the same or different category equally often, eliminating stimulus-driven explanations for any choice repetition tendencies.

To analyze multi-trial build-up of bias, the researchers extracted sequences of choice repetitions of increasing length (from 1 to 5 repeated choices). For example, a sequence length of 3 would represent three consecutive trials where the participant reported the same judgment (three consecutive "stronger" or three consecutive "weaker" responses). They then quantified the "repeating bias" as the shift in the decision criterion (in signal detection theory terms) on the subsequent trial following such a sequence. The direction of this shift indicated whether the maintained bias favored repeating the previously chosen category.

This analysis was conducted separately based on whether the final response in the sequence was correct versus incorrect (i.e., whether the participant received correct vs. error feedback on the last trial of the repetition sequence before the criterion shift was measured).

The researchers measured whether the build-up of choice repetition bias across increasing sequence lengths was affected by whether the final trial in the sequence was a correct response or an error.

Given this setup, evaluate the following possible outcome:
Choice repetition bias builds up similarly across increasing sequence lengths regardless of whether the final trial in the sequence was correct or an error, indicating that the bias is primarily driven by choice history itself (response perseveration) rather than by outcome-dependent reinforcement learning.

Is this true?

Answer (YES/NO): YES